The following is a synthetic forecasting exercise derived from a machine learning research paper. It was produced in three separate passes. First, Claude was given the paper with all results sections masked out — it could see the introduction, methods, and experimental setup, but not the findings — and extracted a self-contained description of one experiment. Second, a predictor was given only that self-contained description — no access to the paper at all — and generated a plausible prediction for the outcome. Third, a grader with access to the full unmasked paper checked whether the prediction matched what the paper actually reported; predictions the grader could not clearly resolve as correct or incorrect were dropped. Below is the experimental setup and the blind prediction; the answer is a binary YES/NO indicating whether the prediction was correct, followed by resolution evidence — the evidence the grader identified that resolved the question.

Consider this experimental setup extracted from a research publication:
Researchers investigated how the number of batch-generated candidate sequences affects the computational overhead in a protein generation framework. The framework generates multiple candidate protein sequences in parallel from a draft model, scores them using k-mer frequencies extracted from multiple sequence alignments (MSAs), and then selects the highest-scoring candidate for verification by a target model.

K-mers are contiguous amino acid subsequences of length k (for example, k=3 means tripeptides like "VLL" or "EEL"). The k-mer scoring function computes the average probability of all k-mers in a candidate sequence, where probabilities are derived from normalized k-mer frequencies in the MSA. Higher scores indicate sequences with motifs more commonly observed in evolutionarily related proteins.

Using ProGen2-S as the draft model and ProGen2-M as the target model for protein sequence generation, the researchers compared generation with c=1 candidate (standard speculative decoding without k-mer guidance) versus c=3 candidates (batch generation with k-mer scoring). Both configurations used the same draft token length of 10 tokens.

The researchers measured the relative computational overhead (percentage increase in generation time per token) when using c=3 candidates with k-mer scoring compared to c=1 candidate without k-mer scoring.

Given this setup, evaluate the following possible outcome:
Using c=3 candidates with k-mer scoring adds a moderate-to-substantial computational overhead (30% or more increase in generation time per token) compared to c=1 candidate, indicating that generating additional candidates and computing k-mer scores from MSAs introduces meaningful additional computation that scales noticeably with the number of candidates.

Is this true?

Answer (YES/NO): NO